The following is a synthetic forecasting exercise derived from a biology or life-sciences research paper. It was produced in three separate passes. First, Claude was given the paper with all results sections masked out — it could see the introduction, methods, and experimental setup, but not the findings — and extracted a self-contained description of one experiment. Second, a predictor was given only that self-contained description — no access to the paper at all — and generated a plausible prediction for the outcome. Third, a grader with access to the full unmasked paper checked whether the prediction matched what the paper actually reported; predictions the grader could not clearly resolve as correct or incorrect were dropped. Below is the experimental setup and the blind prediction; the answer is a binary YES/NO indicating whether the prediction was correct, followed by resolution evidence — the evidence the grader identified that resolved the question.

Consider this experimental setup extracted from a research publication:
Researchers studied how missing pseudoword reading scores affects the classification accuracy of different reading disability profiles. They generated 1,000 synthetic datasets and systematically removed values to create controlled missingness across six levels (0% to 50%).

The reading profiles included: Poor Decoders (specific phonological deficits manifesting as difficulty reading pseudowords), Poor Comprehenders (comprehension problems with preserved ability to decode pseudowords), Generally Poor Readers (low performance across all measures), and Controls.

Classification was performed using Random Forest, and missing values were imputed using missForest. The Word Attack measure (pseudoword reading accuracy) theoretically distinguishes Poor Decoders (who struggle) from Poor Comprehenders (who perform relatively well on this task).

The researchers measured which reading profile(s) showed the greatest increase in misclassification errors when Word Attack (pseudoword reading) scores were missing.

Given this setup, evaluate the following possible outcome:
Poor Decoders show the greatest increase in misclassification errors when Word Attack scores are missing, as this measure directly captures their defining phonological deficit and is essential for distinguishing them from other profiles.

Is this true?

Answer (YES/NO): NO